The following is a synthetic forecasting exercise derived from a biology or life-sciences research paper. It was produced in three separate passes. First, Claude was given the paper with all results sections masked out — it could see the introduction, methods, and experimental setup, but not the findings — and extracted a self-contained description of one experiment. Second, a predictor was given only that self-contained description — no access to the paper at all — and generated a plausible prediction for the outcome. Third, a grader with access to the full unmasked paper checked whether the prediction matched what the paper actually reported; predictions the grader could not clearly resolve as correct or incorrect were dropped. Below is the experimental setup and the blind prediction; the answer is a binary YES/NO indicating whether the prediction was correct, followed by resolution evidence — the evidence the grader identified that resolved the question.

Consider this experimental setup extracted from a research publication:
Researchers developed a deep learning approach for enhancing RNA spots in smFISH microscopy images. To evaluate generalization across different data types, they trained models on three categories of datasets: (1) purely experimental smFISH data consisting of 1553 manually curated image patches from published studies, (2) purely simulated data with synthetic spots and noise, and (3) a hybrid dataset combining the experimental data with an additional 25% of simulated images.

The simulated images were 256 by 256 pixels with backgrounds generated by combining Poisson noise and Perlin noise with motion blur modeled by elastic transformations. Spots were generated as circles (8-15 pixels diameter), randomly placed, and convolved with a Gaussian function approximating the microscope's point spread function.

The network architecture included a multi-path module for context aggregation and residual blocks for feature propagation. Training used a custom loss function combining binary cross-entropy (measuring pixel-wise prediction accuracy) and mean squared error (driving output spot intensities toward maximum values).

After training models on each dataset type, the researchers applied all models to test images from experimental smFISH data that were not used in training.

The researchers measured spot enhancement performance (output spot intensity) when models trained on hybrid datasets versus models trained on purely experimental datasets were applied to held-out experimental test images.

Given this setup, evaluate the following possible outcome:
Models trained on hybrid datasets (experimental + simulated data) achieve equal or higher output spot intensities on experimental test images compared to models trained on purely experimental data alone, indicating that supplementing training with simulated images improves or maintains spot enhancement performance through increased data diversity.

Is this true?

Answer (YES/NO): NO